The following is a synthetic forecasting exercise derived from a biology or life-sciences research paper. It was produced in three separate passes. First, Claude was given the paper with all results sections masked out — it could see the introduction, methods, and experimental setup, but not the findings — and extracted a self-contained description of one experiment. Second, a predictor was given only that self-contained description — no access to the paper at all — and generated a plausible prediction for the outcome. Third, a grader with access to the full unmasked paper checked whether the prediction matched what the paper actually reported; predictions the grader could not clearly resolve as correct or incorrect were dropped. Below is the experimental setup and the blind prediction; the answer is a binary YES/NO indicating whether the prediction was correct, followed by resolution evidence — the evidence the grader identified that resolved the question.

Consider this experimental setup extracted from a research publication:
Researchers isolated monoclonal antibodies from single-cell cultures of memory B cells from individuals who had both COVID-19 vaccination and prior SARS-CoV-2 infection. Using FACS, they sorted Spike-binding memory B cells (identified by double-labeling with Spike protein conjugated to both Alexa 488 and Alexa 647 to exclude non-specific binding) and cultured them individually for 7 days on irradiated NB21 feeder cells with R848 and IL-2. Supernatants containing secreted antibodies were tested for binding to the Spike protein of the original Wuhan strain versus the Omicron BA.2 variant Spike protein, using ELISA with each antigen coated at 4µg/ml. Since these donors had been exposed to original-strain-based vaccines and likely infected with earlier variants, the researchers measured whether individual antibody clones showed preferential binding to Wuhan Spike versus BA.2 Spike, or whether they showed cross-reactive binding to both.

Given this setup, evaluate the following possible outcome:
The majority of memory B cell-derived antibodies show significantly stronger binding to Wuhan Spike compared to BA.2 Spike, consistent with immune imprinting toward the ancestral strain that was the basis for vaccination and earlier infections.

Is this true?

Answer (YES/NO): NO